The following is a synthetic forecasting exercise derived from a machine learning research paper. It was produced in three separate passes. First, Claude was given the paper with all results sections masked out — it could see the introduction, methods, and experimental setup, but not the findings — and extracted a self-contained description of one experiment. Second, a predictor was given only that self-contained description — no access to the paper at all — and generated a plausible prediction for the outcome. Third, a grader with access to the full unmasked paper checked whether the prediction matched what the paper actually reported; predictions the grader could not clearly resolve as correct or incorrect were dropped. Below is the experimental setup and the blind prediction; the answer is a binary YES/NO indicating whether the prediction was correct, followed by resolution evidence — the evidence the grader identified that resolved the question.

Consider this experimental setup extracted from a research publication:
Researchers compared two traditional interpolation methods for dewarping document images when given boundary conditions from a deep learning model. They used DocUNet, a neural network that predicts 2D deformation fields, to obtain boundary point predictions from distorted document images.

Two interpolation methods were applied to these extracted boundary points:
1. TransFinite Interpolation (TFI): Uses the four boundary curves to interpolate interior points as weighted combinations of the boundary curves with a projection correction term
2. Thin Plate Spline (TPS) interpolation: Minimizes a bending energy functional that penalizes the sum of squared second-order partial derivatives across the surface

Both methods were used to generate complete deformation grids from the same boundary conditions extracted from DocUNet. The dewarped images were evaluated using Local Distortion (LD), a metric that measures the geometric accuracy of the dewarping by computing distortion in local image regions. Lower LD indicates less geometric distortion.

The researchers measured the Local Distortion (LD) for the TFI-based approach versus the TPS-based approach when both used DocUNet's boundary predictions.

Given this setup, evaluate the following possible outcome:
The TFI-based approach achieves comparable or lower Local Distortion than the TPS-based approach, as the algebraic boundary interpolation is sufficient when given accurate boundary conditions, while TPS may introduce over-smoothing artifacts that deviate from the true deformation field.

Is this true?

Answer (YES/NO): NO